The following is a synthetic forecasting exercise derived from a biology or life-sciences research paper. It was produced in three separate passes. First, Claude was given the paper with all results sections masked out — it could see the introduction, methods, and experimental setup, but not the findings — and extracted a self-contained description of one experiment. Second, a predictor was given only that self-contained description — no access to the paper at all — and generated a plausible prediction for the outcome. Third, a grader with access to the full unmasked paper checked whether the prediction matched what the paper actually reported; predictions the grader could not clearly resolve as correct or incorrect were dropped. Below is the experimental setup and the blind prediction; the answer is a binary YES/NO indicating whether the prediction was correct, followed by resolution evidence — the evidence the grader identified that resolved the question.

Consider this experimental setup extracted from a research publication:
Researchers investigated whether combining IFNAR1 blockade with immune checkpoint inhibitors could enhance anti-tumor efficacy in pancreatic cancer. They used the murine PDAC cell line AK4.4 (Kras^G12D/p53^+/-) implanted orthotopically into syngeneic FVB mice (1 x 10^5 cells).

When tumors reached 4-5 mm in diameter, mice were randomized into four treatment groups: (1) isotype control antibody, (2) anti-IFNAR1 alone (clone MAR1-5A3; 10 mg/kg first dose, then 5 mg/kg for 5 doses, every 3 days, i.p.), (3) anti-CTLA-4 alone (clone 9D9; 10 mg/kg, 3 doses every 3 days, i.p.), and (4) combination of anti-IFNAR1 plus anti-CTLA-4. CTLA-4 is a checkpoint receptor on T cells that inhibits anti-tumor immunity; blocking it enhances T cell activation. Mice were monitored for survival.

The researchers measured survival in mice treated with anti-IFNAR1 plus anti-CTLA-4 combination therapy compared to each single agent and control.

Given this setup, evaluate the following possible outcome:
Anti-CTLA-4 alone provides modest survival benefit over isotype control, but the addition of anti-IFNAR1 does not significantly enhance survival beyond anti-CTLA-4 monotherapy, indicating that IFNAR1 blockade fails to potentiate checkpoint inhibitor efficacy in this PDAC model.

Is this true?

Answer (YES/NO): NO